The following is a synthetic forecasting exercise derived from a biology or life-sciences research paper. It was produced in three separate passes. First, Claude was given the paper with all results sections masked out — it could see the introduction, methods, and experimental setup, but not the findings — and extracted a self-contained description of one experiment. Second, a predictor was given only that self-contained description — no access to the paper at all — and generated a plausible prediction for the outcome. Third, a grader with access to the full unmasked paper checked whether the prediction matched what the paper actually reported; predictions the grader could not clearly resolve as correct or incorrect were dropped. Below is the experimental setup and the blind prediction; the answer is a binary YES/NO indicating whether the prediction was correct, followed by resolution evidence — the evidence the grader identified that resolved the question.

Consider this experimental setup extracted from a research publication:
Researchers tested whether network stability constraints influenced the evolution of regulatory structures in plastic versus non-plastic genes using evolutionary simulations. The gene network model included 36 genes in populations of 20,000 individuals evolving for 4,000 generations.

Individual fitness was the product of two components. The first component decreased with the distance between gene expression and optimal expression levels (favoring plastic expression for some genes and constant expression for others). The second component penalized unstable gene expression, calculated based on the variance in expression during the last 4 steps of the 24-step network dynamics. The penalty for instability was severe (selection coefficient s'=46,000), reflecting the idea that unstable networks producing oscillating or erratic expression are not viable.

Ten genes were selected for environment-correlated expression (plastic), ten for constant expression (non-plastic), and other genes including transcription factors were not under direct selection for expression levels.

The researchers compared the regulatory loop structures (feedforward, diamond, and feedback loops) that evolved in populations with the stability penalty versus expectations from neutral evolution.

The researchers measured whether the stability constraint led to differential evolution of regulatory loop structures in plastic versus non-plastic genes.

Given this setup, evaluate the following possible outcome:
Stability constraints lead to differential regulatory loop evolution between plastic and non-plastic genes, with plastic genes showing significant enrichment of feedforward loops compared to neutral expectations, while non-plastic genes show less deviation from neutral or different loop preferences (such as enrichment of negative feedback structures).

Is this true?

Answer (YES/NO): NO